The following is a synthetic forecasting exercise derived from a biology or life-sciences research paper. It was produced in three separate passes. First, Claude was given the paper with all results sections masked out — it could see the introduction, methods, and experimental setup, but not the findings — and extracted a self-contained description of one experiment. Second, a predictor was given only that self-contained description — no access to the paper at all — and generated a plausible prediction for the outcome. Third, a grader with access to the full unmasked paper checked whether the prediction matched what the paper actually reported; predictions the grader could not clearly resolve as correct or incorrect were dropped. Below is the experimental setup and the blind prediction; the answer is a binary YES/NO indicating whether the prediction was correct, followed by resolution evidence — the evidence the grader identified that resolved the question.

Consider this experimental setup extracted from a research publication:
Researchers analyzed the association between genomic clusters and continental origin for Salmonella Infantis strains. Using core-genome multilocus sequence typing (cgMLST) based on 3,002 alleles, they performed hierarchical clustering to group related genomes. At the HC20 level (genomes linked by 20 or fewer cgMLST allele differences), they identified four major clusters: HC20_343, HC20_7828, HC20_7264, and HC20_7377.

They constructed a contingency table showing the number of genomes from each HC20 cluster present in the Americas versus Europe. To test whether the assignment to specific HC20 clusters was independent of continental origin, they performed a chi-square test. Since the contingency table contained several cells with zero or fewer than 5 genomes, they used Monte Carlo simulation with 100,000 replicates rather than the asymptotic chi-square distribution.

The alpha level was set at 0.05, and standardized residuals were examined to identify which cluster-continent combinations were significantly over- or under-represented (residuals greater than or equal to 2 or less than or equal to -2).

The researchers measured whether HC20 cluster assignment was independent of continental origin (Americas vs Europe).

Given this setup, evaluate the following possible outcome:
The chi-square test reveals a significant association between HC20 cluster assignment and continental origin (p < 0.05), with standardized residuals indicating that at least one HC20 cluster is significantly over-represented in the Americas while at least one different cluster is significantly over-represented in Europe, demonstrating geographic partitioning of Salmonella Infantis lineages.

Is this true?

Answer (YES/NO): YES